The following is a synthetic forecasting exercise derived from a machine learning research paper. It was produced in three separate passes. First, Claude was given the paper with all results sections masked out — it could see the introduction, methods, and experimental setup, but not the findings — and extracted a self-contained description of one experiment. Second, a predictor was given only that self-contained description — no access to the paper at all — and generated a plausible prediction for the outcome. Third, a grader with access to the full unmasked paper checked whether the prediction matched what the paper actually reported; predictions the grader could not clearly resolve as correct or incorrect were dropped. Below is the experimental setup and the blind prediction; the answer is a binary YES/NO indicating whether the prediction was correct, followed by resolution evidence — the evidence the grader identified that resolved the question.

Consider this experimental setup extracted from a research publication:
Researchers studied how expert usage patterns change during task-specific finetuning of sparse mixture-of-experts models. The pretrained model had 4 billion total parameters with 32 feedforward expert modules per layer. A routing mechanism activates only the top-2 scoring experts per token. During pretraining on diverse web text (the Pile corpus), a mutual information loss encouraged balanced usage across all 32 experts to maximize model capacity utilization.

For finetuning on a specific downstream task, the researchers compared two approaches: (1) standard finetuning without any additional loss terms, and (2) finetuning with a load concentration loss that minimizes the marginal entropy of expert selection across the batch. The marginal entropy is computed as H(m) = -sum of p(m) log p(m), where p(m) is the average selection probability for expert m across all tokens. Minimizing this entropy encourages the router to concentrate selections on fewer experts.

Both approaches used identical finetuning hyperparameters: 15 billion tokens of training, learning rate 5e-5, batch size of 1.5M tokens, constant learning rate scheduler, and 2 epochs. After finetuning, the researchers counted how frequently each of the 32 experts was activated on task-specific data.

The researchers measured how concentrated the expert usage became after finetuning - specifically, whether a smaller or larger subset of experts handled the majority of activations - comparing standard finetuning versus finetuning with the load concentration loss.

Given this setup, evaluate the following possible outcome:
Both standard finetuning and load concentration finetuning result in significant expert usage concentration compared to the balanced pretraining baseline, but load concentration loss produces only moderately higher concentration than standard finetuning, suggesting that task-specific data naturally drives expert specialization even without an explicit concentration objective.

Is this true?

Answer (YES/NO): NO